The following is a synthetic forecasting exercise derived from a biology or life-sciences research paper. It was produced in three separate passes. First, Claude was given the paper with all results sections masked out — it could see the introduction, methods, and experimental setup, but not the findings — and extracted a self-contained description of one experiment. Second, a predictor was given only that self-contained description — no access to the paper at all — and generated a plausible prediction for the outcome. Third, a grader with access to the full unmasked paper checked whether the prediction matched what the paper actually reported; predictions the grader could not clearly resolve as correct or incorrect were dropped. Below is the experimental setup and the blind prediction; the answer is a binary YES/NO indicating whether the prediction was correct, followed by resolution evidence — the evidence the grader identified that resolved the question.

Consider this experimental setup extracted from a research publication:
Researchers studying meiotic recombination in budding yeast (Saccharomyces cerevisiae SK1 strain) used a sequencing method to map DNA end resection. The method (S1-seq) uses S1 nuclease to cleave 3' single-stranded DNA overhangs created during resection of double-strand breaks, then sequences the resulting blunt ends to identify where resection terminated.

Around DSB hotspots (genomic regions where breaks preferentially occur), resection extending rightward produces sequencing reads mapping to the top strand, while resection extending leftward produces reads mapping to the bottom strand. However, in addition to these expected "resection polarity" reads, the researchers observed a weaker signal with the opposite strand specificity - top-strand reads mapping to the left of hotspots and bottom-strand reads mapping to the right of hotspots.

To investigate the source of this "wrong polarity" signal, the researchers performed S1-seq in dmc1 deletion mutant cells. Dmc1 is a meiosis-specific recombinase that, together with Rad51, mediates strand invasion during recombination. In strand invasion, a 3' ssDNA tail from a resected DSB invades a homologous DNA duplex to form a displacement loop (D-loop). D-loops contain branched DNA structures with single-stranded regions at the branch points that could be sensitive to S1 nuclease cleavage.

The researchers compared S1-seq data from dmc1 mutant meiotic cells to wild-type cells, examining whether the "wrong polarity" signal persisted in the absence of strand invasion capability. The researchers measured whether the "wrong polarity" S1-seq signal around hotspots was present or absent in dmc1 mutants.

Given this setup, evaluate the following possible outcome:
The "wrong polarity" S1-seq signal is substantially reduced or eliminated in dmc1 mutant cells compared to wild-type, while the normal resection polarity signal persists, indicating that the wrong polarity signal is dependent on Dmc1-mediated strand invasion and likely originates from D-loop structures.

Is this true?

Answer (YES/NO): YES